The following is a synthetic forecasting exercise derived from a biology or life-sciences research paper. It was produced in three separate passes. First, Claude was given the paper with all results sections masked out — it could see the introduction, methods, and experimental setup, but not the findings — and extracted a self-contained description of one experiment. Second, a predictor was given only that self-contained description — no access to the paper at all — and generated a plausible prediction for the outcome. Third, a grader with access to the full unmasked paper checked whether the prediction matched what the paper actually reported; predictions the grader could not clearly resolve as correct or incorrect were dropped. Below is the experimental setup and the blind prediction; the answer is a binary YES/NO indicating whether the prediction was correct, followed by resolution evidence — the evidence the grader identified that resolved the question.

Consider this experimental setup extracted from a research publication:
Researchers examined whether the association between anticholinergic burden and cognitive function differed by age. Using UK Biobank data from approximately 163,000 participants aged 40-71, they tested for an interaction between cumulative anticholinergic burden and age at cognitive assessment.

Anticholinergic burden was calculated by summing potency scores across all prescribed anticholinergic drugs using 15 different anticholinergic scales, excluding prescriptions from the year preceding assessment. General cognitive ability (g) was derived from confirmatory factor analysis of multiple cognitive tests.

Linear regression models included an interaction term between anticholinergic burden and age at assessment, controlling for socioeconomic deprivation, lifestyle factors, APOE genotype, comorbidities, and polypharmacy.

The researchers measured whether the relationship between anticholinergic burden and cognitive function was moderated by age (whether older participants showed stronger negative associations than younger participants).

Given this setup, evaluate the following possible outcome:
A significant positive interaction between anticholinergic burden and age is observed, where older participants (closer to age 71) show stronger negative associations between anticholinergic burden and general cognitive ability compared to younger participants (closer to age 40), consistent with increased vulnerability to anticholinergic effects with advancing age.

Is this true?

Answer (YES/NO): NO